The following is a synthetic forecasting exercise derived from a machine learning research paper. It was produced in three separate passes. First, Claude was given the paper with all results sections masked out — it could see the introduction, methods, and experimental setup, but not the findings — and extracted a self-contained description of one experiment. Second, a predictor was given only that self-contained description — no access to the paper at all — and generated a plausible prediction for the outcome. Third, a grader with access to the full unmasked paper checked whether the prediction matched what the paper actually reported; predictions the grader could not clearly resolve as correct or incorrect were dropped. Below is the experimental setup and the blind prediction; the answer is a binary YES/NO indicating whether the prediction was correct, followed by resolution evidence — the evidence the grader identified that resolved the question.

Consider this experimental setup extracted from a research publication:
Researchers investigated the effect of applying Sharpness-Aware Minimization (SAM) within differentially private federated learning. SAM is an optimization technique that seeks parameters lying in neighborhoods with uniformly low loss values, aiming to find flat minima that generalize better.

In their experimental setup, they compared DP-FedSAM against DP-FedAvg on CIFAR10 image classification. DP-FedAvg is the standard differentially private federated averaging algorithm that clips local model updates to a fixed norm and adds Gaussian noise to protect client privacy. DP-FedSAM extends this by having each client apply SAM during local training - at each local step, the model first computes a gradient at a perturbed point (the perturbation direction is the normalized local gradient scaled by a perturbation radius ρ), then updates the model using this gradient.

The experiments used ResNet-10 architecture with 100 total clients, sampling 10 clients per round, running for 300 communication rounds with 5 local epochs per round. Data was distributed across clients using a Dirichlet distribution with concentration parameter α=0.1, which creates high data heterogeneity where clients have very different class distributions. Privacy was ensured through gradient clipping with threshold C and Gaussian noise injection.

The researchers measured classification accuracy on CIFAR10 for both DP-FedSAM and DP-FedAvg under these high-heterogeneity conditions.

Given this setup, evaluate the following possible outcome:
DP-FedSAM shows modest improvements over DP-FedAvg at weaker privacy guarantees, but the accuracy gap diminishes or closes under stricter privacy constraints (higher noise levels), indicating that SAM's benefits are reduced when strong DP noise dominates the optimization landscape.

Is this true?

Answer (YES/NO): NO